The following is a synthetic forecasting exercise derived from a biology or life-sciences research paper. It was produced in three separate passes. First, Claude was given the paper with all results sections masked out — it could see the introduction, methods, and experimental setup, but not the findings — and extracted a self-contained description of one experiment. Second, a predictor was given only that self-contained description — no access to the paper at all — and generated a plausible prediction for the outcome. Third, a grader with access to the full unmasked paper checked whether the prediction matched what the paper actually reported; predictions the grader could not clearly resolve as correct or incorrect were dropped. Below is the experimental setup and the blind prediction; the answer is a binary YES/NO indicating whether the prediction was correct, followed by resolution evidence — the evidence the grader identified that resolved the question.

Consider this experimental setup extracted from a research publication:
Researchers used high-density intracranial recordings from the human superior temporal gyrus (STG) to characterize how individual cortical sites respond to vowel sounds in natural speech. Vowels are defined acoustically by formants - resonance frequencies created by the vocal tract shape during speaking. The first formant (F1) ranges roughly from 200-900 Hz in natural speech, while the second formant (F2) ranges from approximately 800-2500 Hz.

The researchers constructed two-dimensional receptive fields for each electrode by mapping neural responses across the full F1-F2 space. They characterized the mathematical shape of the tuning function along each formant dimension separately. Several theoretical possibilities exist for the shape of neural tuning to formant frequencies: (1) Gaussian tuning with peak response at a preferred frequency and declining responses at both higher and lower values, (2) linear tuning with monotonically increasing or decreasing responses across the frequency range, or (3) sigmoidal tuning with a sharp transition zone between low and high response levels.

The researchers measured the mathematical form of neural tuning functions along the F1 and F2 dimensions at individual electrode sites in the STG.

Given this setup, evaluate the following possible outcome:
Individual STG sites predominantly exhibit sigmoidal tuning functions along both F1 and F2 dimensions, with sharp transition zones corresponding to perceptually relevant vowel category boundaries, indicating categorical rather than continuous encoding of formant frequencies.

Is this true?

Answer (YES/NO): NO